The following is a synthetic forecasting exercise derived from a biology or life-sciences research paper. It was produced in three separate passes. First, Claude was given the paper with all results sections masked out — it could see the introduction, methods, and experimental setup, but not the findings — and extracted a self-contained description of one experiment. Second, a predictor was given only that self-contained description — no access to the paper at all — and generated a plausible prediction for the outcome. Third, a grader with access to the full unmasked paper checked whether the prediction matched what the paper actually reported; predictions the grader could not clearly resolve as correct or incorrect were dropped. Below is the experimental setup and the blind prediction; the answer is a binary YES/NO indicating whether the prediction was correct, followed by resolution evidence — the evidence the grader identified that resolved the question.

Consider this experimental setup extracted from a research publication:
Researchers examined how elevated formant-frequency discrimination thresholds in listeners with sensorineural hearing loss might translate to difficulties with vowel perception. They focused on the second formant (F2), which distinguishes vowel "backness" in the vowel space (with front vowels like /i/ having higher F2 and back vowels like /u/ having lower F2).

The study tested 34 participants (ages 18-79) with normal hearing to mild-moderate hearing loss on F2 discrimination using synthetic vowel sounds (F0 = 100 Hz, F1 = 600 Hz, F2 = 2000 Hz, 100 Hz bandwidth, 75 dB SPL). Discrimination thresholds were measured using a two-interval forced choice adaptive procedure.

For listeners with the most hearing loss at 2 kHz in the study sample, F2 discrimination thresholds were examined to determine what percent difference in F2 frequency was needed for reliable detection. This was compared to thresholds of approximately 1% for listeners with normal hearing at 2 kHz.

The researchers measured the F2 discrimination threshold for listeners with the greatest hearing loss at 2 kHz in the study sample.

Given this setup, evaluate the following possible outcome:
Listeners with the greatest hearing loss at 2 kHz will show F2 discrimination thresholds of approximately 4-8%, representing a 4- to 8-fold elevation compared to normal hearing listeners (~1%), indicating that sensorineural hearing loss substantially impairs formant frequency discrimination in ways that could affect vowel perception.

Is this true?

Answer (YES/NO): NO